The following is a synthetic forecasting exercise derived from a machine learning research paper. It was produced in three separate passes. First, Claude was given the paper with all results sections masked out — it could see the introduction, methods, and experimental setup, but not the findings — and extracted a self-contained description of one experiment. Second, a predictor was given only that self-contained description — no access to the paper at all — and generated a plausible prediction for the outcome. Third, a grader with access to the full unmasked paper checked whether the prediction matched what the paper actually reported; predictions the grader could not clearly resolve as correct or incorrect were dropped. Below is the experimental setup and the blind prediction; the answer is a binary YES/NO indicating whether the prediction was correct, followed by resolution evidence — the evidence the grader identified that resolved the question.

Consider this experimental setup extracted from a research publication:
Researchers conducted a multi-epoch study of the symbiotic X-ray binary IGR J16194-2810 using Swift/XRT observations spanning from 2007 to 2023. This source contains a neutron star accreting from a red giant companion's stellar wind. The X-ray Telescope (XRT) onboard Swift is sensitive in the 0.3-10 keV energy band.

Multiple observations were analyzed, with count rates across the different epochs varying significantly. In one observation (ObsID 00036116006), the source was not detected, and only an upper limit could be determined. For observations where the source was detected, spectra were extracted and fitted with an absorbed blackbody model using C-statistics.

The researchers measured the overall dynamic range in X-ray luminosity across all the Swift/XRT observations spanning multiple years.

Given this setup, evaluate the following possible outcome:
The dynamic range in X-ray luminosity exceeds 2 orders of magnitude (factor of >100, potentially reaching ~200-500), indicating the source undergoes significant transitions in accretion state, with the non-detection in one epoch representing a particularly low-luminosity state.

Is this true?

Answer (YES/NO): YES